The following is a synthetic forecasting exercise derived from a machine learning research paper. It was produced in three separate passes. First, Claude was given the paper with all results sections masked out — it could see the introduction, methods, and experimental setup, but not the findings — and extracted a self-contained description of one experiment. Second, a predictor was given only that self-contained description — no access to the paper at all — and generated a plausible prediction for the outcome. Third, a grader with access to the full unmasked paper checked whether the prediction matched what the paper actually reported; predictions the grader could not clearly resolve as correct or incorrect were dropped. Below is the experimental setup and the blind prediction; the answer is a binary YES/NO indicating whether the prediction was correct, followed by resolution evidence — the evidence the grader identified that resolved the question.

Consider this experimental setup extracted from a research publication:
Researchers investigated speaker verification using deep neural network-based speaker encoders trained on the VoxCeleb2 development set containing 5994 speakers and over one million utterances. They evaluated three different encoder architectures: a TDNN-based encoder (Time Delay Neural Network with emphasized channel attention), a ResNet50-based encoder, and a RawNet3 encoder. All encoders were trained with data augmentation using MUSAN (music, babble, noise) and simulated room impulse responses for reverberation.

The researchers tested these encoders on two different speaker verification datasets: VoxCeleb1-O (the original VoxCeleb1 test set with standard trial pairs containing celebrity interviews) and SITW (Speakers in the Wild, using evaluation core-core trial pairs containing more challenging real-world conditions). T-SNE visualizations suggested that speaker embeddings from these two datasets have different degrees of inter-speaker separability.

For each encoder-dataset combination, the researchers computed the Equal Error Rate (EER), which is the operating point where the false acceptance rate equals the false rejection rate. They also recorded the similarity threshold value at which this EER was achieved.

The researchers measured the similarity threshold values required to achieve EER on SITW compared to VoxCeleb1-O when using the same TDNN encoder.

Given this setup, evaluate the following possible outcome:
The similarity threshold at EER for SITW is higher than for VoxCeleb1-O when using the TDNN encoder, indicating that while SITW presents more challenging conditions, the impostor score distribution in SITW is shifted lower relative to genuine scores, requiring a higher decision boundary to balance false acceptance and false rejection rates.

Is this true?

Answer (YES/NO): NO